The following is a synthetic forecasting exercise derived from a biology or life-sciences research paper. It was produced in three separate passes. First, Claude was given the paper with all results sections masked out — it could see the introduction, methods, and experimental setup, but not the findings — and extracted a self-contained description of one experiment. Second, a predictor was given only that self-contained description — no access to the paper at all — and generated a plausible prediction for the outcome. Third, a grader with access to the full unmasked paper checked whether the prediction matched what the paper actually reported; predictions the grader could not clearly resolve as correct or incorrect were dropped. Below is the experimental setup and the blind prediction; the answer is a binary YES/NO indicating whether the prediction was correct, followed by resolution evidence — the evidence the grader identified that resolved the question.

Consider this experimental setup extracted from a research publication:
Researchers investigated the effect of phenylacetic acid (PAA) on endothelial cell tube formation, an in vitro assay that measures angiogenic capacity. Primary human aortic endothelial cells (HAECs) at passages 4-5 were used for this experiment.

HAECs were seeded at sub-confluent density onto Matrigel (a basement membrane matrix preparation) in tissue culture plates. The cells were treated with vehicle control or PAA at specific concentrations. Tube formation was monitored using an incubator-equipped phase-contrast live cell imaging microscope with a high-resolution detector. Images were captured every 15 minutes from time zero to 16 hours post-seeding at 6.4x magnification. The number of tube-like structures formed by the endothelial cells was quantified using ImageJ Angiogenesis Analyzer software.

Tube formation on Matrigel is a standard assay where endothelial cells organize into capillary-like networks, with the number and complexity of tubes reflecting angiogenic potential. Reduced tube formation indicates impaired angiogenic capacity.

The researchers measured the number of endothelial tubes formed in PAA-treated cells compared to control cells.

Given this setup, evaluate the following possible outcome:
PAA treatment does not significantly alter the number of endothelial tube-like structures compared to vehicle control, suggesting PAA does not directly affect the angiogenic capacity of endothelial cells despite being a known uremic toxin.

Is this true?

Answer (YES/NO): NO